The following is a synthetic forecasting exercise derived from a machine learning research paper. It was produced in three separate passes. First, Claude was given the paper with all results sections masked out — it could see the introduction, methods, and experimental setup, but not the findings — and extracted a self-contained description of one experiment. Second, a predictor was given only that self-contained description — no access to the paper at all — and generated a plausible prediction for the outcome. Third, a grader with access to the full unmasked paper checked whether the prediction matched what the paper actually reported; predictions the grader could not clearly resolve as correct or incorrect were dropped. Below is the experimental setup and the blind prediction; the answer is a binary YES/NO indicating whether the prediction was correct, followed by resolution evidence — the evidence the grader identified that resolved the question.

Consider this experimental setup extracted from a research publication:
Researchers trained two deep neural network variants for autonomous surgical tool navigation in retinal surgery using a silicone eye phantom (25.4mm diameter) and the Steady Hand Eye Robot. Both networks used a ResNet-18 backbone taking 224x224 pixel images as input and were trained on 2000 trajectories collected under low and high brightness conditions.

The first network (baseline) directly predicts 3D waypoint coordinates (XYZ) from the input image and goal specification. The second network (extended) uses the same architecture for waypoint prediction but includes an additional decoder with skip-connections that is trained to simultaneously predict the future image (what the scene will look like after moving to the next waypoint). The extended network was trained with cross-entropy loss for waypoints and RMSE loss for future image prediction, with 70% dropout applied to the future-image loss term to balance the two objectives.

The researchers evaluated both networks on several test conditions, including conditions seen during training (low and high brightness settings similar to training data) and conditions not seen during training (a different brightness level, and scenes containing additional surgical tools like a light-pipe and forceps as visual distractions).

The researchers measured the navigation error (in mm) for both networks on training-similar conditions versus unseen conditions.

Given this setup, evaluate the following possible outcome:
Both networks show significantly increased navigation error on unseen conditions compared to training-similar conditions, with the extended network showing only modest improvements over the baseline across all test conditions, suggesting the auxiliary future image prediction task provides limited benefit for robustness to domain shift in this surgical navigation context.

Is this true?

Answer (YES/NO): NO